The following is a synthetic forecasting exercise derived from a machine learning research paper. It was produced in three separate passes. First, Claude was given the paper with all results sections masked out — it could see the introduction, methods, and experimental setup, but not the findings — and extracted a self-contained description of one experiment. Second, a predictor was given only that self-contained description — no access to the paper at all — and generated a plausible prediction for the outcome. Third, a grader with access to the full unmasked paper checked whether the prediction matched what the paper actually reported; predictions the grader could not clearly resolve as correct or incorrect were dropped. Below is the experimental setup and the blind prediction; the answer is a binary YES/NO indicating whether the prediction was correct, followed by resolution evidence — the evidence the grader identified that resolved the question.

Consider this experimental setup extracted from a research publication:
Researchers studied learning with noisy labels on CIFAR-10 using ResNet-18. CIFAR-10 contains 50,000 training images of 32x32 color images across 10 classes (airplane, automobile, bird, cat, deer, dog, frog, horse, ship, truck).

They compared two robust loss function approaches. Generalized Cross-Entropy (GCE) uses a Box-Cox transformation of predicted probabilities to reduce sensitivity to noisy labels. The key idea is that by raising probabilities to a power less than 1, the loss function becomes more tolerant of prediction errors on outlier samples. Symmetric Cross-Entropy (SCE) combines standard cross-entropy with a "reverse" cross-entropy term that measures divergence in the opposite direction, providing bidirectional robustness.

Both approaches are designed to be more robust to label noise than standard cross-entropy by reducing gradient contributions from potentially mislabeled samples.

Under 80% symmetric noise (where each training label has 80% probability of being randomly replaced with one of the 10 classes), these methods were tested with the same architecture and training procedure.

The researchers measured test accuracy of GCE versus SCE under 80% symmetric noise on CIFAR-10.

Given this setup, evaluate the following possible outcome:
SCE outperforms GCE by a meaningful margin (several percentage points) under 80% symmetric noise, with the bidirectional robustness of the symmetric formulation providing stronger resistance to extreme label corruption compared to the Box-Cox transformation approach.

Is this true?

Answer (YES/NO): NO